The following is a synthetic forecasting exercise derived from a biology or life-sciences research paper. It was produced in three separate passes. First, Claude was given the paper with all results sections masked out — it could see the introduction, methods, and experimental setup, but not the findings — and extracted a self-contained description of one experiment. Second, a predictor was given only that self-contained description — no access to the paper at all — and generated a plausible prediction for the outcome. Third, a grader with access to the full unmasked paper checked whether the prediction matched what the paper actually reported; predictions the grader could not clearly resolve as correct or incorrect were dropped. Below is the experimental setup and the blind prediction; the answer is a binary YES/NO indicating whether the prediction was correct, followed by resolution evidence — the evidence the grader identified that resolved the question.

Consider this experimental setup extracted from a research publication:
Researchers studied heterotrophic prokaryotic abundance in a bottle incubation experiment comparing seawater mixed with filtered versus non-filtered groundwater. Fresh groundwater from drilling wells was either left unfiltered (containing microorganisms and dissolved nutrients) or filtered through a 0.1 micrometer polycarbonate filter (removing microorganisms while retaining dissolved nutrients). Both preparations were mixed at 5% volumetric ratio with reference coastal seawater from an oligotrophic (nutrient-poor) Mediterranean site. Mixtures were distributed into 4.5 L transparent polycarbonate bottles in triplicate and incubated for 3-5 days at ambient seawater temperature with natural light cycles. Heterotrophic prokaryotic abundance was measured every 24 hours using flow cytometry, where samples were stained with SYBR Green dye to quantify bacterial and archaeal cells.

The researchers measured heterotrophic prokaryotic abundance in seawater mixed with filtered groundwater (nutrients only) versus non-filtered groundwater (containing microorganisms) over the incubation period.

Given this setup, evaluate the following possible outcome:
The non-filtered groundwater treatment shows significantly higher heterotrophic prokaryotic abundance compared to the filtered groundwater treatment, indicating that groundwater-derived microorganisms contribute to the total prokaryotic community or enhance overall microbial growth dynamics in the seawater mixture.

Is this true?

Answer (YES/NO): NO